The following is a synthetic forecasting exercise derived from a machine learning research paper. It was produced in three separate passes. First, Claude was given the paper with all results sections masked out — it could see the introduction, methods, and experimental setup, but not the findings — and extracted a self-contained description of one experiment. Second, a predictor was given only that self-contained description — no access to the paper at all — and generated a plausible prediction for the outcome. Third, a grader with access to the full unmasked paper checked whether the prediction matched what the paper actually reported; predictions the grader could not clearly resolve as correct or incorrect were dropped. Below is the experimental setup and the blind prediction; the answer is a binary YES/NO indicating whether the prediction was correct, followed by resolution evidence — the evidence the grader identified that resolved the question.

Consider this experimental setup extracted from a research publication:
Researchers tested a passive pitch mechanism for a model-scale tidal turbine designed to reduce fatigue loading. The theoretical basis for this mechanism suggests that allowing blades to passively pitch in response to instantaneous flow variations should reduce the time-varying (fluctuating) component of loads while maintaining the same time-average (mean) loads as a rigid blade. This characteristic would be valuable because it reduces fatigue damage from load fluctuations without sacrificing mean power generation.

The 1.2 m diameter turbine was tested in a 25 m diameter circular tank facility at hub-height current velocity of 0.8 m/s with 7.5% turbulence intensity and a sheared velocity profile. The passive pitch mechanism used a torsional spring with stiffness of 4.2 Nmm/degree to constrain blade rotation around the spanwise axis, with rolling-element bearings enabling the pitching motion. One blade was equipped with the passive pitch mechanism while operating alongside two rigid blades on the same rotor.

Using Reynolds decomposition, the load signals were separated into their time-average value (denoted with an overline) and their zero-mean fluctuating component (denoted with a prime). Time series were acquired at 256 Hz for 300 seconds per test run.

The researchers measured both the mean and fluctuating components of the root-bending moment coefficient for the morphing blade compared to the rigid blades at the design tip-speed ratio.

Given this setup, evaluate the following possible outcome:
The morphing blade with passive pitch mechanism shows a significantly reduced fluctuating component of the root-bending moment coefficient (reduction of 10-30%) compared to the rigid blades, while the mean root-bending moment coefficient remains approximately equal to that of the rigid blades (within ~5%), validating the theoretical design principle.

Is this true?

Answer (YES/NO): NO